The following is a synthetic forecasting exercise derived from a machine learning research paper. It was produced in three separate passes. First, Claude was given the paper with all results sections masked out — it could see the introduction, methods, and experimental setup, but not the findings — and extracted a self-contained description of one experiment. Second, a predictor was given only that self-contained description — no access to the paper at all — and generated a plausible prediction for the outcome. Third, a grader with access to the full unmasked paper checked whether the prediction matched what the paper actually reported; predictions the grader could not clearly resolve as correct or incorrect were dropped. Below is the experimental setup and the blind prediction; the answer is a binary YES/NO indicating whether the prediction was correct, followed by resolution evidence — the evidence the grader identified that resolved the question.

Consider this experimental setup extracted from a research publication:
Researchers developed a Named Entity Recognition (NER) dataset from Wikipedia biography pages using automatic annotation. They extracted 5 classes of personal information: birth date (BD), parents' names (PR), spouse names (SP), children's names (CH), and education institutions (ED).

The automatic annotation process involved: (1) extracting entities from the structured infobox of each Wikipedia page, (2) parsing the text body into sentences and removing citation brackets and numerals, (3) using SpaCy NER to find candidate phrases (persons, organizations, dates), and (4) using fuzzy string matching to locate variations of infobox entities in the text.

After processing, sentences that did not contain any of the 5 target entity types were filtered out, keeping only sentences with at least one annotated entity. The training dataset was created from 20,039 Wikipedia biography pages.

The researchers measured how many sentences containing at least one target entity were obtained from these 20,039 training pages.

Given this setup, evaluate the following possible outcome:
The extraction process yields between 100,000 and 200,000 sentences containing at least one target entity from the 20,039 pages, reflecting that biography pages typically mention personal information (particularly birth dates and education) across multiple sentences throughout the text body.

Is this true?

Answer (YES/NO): NO